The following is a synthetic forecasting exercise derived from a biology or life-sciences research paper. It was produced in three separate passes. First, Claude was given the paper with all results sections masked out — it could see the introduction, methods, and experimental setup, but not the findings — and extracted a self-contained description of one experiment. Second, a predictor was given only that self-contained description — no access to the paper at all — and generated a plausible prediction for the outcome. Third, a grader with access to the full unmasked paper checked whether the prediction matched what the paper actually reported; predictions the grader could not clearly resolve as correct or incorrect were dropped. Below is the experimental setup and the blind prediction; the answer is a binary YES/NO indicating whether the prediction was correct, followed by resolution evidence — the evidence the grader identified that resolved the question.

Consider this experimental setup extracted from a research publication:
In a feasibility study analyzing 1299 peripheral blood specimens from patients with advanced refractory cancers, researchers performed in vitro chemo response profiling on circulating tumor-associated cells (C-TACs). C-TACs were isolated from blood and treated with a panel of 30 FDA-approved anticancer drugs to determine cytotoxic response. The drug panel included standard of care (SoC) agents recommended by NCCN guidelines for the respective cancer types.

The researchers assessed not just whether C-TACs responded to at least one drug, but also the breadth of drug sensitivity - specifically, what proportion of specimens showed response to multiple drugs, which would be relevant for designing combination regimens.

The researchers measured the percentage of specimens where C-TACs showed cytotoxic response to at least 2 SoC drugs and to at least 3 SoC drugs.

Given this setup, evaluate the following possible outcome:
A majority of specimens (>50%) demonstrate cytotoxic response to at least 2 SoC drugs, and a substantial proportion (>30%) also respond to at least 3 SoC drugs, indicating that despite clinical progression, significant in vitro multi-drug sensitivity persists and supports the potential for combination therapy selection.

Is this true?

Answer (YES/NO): YES